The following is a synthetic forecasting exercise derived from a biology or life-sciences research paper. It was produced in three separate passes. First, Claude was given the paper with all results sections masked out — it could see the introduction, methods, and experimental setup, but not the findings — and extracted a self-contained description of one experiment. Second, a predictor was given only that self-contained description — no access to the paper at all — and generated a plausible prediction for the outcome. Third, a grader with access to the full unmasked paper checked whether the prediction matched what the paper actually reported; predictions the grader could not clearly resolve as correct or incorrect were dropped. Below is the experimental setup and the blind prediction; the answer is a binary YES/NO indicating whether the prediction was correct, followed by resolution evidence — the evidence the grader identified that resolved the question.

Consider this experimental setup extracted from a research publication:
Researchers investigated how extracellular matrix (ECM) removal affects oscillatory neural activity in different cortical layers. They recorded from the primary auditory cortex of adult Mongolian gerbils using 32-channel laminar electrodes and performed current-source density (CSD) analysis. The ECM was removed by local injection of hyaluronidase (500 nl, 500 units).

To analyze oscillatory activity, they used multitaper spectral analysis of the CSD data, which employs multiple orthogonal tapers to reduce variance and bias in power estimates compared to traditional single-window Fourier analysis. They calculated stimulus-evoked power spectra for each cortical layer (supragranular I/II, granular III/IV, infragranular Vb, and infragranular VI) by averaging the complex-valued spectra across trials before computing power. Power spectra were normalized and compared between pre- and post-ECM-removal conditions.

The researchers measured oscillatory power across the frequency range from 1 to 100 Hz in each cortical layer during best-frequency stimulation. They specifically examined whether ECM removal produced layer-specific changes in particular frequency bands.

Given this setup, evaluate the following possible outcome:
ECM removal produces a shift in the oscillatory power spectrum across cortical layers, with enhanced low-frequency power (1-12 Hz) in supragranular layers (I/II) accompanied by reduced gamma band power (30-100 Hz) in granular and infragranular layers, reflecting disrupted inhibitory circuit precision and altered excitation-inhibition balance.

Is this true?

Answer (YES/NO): NO